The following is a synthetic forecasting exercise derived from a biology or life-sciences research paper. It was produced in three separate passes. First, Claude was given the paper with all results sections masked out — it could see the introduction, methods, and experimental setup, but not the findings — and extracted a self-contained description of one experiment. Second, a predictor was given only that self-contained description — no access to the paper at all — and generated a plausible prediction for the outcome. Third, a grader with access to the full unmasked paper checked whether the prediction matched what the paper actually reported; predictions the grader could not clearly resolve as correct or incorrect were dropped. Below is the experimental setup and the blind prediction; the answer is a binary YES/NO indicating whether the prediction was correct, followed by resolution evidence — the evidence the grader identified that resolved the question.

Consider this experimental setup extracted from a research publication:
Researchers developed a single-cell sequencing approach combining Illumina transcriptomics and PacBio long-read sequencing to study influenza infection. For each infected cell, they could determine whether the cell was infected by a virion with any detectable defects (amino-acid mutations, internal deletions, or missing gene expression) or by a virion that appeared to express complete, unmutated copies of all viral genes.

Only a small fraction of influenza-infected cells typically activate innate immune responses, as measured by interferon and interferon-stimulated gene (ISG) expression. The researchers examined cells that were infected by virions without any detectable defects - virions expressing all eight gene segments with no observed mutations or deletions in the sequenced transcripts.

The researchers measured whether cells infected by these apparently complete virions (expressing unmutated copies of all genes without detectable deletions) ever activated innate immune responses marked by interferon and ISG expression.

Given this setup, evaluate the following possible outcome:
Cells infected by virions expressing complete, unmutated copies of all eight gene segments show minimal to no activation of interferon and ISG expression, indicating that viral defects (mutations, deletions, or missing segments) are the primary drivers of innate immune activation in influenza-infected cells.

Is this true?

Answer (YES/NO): NO